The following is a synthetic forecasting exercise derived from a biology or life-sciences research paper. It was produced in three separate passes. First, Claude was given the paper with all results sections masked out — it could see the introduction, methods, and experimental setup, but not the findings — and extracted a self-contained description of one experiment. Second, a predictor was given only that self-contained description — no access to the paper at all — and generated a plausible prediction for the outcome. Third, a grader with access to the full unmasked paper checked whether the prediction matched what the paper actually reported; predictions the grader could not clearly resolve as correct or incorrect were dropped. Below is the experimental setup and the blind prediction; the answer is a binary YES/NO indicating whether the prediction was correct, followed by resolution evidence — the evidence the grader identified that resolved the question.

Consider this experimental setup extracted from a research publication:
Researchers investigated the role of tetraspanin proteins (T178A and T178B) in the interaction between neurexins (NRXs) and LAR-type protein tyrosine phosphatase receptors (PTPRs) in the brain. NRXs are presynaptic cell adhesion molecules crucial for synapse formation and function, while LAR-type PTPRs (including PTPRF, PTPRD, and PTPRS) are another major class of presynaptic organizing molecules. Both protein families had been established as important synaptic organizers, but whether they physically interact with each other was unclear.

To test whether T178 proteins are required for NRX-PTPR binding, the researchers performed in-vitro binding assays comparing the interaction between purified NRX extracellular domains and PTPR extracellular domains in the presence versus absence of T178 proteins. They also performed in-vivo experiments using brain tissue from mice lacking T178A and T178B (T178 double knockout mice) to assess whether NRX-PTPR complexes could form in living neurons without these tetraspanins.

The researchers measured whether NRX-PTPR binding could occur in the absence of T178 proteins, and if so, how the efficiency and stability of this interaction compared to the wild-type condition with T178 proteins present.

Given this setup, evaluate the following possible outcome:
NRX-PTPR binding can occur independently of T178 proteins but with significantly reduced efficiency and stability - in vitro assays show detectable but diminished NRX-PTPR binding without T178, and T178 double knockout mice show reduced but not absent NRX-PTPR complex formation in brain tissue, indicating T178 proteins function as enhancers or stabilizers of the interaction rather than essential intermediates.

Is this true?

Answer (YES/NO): YES